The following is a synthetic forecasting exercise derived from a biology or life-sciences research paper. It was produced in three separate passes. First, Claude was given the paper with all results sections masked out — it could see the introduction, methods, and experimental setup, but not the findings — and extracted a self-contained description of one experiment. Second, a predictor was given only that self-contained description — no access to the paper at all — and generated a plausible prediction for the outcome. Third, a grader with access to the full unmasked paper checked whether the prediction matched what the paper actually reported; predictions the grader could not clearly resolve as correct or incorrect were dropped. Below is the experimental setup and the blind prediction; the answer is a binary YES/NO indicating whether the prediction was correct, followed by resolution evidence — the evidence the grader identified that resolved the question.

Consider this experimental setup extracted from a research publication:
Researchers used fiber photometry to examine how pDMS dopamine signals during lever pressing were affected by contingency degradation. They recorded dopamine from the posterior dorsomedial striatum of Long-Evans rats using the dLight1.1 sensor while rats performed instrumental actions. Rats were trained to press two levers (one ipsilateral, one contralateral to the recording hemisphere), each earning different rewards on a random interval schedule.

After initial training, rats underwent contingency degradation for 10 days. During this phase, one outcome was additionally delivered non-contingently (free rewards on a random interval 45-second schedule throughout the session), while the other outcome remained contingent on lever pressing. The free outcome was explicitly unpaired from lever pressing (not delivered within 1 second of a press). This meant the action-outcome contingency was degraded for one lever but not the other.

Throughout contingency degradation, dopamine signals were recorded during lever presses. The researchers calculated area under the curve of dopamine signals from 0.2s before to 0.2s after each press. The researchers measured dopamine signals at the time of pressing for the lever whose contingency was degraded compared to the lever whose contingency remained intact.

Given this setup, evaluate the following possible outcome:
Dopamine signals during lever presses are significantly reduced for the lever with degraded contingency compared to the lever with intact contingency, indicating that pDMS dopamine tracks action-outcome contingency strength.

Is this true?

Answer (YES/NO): NO